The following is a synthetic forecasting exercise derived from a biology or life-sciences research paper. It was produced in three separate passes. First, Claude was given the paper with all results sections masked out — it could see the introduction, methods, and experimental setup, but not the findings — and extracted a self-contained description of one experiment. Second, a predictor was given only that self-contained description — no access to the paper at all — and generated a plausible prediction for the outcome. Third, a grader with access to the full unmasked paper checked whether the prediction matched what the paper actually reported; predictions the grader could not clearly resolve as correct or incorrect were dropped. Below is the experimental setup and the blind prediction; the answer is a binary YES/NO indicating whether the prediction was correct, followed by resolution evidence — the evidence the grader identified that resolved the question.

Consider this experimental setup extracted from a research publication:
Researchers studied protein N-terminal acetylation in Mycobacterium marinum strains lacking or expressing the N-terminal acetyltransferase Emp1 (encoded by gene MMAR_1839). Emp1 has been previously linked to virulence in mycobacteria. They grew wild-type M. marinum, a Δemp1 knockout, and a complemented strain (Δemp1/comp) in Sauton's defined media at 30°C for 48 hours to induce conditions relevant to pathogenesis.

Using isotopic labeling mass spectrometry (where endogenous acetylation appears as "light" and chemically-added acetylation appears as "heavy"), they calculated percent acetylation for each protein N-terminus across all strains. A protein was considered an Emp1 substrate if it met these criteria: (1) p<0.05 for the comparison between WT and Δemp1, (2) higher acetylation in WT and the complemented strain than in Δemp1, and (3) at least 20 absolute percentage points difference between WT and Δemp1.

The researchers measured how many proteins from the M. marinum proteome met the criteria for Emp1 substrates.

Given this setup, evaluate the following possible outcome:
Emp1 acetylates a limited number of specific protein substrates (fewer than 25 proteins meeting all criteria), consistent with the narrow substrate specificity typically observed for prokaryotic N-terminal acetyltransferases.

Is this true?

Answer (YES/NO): NO